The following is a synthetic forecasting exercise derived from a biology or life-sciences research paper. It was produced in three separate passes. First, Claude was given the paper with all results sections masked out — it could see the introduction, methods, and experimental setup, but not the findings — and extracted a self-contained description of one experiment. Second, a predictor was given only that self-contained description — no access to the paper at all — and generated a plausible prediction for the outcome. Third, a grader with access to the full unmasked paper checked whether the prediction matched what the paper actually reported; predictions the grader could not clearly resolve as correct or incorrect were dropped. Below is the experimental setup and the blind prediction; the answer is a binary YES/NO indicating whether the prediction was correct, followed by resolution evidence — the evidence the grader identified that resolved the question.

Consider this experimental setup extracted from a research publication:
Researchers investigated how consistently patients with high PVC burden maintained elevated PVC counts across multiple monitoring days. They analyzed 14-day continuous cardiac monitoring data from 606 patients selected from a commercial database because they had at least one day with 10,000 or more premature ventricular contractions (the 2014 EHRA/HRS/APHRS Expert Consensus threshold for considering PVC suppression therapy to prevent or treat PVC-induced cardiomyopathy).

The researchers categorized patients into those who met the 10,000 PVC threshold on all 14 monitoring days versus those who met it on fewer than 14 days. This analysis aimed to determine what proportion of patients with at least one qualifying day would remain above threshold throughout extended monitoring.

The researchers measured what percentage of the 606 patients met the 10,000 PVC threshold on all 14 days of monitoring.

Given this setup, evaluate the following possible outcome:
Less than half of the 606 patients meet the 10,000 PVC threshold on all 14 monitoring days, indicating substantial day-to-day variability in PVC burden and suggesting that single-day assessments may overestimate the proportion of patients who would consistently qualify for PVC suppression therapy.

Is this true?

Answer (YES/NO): YES